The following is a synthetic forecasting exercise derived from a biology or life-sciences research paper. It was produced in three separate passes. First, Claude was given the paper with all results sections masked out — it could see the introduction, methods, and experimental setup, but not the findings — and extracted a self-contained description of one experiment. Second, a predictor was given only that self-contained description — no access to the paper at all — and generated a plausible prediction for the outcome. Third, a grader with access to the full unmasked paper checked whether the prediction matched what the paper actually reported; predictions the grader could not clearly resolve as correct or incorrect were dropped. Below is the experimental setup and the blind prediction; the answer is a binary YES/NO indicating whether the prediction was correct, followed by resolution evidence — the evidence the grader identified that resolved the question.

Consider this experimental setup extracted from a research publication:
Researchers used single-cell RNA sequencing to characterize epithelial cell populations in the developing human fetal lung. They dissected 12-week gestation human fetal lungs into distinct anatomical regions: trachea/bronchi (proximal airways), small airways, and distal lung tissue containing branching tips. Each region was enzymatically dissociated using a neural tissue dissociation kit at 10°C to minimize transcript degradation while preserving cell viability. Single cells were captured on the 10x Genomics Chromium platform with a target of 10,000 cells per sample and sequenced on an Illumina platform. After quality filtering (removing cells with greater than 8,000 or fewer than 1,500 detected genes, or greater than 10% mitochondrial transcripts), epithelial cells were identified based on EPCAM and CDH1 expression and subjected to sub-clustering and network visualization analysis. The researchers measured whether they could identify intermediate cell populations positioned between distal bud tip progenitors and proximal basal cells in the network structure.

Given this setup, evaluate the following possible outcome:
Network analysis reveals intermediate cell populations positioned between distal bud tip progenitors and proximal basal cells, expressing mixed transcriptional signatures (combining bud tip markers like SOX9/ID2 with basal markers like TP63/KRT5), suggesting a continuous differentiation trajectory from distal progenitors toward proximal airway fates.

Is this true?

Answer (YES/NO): NO